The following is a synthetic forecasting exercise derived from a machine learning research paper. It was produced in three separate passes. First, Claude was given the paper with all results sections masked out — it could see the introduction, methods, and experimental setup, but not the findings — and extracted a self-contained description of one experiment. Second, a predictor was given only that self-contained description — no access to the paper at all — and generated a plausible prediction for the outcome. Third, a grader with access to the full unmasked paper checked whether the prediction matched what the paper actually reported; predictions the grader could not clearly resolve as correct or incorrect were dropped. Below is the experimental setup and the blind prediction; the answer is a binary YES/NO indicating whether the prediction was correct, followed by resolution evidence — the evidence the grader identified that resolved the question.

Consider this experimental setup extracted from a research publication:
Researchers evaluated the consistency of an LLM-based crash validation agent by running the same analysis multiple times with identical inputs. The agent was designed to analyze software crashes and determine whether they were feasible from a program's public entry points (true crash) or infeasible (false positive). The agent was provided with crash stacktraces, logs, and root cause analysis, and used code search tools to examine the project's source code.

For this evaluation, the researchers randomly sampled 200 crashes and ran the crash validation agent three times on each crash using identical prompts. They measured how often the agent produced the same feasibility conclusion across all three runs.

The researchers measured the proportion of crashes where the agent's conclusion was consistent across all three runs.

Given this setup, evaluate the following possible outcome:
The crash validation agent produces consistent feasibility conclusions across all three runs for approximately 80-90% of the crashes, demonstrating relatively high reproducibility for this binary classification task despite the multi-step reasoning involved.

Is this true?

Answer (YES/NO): NO